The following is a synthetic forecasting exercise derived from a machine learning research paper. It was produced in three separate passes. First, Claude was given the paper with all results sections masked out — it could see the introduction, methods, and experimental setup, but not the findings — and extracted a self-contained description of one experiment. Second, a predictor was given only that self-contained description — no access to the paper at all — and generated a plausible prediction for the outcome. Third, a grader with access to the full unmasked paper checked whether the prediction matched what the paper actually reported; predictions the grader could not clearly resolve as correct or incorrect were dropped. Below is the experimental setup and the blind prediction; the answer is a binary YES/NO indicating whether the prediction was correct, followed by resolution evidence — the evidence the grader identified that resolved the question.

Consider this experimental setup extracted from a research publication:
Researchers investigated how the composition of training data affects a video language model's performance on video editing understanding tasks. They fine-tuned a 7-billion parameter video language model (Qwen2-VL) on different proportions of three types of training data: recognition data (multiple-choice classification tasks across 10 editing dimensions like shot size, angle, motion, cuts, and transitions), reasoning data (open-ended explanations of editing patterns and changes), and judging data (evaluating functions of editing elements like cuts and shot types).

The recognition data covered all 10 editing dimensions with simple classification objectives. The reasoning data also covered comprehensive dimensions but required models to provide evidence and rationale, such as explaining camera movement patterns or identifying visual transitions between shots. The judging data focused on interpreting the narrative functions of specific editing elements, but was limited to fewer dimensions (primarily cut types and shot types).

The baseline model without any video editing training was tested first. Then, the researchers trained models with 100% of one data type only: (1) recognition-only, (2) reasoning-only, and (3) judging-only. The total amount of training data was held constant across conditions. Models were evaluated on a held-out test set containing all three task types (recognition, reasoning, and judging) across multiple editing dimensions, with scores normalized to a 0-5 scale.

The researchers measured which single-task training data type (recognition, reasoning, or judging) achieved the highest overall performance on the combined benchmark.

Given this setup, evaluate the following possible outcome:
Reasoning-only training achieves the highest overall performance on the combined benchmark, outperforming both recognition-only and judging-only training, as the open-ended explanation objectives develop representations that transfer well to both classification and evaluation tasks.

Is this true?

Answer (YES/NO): YES